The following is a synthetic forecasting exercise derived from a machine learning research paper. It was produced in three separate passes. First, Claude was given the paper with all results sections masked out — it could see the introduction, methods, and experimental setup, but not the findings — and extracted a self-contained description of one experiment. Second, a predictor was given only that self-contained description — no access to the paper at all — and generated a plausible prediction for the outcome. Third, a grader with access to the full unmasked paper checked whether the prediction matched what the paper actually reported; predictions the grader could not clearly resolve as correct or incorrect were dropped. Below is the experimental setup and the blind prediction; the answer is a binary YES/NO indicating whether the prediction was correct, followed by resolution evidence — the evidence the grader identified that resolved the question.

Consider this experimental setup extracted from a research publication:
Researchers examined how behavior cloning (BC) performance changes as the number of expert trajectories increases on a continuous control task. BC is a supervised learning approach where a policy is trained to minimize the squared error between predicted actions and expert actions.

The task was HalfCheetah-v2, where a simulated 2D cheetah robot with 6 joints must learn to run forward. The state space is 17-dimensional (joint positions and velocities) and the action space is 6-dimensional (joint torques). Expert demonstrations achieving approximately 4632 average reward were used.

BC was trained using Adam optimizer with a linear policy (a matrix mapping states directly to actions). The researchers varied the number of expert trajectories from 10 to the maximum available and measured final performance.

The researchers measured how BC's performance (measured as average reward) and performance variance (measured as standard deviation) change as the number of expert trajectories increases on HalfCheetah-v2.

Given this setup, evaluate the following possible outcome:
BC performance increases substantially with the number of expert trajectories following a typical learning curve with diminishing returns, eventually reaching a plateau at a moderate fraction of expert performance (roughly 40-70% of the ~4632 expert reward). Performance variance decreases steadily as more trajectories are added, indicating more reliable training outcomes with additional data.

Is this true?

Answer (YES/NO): NO